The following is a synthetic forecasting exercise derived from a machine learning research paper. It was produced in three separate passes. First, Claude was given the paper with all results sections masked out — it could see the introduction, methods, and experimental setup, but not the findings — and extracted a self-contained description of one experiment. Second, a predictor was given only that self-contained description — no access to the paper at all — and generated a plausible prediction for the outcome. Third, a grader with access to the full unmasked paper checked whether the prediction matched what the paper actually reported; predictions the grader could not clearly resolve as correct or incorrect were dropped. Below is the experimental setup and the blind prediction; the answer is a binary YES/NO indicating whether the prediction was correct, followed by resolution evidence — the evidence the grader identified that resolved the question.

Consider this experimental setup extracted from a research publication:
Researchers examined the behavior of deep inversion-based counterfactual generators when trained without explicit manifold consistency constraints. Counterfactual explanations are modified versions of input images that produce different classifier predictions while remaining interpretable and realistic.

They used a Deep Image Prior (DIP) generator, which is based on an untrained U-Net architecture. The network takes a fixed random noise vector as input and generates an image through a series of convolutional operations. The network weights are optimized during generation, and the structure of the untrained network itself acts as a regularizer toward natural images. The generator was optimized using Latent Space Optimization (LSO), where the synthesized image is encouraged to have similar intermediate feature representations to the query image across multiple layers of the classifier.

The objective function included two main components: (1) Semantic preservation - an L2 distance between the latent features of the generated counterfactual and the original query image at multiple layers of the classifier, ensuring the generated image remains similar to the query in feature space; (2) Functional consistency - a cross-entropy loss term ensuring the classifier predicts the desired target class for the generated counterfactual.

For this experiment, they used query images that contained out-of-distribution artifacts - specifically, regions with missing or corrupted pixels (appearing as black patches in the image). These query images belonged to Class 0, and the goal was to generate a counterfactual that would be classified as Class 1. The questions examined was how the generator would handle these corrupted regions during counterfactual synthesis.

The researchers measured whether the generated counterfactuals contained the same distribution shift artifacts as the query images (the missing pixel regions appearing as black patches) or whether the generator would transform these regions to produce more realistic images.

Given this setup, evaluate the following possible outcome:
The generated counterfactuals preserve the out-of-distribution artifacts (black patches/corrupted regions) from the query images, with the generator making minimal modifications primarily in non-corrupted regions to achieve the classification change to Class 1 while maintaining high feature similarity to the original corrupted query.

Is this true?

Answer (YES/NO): YES